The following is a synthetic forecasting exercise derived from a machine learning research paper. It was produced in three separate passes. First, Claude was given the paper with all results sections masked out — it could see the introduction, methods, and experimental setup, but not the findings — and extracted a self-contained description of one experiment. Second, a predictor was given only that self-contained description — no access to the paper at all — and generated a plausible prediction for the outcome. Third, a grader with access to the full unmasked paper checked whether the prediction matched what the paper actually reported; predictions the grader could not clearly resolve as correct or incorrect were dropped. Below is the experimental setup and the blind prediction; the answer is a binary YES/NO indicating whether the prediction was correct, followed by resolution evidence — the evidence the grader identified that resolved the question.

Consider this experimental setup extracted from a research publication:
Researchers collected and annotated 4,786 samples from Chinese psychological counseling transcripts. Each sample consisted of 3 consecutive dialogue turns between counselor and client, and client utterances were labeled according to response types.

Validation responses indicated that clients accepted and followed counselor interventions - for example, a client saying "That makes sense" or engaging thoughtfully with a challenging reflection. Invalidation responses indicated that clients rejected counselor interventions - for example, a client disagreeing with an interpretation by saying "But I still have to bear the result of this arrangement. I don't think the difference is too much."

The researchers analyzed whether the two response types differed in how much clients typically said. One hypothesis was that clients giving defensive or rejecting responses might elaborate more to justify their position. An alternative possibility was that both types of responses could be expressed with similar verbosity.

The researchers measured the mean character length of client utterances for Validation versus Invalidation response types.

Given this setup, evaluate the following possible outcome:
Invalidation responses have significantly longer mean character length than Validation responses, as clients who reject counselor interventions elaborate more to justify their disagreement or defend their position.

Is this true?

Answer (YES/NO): NO